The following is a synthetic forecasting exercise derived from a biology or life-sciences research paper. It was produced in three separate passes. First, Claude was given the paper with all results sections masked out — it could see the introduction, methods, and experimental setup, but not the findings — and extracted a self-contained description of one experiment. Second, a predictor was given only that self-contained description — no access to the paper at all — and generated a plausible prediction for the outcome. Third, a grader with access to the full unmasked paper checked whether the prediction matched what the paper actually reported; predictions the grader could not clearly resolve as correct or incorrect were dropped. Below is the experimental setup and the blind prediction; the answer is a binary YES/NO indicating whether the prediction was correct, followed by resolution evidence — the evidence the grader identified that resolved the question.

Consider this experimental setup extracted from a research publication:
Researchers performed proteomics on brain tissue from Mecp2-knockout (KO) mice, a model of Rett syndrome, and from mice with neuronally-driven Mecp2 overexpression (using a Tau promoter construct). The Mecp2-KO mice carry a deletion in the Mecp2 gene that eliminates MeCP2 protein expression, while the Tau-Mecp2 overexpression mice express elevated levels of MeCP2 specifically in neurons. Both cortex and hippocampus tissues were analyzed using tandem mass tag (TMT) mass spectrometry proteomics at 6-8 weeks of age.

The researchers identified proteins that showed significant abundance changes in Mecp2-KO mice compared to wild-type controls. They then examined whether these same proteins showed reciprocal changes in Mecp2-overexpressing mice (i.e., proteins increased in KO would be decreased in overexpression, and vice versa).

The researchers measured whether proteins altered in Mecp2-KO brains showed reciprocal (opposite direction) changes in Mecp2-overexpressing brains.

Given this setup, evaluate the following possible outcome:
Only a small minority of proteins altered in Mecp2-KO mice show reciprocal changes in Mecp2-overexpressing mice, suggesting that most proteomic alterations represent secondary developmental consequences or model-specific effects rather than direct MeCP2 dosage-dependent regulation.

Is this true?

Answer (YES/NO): NO